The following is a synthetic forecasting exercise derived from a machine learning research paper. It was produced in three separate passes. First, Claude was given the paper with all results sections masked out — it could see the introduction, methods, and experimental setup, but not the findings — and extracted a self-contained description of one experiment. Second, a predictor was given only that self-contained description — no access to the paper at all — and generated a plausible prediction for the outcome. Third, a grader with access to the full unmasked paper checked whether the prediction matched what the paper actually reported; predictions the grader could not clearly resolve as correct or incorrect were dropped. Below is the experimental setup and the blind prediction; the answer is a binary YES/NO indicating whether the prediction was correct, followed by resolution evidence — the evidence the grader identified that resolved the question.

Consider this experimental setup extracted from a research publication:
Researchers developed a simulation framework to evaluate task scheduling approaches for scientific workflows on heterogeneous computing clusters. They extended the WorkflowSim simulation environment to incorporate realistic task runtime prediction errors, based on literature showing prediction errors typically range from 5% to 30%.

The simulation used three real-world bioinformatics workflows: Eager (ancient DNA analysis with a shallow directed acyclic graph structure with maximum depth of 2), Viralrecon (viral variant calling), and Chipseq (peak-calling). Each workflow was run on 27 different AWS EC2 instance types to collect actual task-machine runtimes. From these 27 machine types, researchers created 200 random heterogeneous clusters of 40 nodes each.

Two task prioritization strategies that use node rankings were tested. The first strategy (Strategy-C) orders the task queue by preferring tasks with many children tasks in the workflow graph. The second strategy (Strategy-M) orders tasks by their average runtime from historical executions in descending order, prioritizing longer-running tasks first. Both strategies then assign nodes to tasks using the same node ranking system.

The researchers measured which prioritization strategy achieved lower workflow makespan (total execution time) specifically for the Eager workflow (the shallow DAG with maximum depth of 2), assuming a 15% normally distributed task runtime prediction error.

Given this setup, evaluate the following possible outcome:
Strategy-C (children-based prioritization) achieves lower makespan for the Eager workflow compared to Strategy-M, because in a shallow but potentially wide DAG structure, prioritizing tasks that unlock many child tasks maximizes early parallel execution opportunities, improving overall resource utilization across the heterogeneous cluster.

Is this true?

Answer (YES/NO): NO